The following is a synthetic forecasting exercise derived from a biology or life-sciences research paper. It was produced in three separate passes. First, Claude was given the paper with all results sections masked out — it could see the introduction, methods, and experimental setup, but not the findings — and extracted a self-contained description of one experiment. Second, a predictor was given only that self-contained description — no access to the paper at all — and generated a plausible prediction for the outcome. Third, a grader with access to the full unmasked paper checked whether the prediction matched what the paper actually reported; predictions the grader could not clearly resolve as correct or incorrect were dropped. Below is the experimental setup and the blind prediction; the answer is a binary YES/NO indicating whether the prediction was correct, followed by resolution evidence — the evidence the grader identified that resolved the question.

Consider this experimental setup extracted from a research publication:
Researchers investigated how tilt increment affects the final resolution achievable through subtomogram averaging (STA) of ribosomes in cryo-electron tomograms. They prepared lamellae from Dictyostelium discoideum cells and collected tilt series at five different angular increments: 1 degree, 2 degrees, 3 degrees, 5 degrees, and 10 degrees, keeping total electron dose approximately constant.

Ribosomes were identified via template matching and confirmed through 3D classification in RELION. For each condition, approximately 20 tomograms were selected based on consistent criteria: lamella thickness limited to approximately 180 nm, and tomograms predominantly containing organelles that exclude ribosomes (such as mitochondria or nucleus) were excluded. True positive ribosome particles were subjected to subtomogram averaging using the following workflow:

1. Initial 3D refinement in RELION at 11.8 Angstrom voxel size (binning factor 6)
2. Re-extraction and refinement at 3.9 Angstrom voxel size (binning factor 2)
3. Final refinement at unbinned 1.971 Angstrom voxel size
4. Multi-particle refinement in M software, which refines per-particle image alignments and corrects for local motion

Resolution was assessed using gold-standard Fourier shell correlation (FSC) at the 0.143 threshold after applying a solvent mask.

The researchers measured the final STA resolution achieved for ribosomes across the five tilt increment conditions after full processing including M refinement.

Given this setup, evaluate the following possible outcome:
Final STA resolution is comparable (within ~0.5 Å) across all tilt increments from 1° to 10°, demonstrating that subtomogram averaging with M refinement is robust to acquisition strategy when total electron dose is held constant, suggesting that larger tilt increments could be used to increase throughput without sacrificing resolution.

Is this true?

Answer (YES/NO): NO